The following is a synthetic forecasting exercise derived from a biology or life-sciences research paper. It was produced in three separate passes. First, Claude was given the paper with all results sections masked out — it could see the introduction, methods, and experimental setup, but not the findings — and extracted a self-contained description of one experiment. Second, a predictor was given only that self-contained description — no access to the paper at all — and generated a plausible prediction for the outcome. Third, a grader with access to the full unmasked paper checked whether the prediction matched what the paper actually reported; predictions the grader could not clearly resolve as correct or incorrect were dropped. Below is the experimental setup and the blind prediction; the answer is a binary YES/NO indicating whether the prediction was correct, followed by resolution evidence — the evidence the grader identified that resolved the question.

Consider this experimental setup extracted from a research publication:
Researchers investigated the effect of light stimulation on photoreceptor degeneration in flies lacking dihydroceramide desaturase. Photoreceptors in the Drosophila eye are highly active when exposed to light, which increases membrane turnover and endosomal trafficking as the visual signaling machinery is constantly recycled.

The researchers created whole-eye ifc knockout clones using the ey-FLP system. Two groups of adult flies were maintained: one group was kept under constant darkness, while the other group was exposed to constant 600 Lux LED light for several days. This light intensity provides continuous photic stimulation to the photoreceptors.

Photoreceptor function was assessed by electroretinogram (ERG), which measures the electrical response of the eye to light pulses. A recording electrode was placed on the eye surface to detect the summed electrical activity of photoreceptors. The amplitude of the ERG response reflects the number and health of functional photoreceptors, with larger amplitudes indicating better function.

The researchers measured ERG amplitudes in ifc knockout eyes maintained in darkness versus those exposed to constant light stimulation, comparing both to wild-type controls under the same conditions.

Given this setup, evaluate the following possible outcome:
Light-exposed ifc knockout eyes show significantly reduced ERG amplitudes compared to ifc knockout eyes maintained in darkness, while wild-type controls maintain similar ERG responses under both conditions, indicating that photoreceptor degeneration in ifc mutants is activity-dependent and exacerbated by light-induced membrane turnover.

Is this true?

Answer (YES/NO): YES